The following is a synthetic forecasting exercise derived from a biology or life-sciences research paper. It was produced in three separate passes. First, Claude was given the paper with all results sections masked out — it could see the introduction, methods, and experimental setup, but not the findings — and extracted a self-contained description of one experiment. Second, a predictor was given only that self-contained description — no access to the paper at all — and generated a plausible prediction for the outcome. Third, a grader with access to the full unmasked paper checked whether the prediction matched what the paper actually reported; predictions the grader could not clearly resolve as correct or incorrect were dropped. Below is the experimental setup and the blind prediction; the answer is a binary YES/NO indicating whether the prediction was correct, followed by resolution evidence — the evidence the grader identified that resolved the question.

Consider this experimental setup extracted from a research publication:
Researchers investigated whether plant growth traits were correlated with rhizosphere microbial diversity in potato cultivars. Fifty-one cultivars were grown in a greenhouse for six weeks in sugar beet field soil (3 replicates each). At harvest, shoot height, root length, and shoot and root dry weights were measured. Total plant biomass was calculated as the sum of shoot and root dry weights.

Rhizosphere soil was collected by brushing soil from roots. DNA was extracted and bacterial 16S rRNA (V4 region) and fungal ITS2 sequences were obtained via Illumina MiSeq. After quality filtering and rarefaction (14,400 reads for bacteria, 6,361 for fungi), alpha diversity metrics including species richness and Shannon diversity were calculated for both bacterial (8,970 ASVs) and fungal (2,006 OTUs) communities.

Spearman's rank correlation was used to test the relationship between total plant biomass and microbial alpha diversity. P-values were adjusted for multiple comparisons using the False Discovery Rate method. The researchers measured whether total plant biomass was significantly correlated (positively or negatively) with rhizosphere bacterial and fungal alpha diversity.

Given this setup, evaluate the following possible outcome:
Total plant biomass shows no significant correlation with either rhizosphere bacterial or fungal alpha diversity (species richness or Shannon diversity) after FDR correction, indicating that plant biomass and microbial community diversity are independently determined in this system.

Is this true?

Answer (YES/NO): NO